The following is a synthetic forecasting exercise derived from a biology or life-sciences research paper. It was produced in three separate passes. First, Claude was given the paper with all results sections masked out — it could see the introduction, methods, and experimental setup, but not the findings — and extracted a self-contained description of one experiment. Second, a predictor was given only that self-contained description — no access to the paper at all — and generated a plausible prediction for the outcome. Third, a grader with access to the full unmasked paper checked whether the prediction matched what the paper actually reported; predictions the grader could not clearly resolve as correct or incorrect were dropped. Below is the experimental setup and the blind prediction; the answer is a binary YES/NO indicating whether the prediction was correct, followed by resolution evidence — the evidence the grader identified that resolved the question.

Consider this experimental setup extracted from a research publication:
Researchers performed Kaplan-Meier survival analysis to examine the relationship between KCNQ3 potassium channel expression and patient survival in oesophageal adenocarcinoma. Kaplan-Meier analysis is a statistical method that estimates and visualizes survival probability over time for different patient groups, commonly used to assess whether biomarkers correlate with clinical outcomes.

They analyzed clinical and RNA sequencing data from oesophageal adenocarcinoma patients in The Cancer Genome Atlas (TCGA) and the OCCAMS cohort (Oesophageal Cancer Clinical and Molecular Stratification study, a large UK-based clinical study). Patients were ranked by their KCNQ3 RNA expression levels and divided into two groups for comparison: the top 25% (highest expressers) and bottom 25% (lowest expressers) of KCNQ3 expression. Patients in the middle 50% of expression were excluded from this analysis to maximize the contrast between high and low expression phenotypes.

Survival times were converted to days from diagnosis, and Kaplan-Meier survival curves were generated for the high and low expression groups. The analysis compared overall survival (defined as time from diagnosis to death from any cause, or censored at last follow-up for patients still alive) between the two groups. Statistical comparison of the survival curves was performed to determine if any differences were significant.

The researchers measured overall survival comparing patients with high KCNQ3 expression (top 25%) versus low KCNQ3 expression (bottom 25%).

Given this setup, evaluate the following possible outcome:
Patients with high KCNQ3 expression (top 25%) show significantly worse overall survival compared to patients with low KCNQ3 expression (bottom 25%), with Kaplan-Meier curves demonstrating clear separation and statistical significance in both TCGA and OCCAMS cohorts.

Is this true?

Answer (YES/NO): NO